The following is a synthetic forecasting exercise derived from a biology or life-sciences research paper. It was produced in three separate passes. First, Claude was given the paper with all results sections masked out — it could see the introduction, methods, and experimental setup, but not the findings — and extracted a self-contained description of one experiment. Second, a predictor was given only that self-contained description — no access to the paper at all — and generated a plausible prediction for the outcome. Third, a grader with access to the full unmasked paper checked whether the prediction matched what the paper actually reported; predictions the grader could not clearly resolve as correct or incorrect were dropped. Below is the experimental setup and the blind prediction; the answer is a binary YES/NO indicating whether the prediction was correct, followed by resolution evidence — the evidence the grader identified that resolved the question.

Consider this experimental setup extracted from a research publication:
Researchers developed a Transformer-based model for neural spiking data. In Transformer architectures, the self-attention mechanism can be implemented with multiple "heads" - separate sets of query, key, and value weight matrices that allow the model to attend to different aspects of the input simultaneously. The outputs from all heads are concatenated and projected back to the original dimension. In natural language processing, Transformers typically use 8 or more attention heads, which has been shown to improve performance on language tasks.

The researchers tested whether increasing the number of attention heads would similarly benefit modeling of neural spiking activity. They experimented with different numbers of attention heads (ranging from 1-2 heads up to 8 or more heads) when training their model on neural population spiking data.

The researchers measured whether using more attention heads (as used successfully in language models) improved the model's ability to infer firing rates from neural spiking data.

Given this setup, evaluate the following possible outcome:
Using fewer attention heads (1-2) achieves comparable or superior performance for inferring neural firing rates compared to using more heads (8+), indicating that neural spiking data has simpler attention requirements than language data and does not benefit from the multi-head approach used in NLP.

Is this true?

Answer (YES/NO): YES